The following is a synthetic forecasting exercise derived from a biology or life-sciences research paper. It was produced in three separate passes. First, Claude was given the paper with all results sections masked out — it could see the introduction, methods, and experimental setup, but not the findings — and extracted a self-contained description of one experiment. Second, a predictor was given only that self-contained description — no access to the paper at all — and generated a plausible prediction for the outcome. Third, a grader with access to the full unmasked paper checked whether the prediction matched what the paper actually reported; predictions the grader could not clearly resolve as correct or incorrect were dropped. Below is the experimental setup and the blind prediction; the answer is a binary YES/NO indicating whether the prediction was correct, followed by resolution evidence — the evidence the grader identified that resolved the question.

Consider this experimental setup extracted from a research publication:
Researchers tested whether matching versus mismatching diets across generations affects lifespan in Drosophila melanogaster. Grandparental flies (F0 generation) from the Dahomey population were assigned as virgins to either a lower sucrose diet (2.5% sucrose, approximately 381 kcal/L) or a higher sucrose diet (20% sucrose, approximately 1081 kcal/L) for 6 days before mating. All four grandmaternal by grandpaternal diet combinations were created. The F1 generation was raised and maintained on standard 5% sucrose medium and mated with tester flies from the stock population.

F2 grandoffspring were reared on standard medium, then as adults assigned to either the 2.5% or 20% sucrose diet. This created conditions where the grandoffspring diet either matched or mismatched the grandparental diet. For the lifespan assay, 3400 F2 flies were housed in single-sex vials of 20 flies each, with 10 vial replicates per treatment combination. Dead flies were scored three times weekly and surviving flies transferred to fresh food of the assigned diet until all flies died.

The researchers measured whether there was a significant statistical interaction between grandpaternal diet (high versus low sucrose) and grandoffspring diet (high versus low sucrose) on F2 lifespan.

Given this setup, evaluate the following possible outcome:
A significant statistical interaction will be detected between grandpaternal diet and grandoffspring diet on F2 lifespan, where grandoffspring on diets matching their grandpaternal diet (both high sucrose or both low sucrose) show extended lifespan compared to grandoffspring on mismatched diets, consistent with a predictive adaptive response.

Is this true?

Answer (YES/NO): NO